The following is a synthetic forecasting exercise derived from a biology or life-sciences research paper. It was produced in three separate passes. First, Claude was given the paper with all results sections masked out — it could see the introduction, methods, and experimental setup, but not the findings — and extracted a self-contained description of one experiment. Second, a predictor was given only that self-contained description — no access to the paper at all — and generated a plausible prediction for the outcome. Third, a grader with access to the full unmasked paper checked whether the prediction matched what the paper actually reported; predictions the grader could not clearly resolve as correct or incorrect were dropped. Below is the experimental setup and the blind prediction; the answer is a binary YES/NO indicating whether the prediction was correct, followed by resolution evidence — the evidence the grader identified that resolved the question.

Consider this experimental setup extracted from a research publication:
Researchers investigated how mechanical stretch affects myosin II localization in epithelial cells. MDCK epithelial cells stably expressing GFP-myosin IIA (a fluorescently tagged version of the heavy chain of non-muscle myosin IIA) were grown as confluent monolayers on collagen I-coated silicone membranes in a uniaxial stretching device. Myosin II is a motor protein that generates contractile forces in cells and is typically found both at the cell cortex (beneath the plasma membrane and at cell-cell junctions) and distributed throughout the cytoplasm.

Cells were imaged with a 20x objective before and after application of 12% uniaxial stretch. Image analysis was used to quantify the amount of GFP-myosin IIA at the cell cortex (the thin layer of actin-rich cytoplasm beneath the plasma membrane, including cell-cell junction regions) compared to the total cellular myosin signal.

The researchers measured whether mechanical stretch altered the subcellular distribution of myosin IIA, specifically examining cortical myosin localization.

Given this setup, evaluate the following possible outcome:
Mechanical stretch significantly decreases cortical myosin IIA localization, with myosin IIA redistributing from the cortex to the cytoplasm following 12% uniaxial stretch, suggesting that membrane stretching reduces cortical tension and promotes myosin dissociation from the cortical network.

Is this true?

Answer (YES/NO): NO